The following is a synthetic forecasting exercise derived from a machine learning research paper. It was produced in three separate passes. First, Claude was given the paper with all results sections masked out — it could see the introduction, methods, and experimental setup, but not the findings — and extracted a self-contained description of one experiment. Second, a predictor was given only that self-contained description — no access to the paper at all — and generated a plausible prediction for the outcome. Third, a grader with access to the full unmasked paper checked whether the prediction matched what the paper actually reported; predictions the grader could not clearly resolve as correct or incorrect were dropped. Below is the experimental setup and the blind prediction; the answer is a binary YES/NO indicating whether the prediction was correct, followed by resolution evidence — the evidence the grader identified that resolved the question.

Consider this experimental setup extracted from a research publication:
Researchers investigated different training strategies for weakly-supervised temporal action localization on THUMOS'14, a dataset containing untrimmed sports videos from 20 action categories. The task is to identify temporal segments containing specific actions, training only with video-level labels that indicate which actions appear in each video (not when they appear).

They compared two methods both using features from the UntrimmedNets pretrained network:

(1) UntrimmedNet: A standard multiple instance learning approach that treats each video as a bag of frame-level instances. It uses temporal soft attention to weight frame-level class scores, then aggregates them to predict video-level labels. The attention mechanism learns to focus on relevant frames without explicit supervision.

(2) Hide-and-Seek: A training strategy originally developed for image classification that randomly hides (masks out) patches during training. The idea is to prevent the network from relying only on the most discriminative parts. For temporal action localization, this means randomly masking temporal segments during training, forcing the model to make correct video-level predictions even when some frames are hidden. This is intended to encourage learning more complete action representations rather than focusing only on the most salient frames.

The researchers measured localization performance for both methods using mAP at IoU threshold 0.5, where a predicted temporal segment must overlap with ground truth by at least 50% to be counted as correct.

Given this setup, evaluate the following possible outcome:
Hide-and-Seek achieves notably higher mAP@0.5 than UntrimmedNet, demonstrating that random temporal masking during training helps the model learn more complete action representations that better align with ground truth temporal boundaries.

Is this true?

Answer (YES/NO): NO